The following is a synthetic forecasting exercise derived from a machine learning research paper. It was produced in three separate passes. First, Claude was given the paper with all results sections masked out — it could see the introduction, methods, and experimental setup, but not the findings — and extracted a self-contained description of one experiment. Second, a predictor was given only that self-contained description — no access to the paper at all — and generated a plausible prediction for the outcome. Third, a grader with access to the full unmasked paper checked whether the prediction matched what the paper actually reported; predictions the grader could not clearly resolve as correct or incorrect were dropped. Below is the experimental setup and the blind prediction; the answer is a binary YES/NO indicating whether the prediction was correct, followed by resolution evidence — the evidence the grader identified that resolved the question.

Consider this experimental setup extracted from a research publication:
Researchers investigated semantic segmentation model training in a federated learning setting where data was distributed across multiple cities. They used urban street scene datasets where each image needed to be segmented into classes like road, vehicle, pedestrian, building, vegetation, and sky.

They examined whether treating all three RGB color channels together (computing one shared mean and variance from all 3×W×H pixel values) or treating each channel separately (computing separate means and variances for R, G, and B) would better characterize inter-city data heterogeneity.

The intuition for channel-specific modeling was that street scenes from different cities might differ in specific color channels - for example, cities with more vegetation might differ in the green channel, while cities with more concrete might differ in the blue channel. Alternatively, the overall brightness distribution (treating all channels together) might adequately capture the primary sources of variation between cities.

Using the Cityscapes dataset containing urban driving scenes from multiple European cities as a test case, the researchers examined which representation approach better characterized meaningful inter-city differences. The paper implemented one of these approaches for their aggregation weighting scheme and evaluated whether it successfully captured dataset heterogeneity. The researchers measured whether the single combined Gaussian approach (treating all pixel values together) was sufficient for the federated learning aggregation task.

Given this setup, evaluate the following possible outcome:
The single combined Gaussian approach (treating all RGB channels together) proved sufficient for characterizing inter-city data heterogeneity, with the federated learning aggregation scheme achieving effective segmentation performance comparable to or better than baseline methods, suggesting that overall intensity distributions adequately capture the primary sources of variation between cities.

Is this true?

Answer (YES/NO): YES